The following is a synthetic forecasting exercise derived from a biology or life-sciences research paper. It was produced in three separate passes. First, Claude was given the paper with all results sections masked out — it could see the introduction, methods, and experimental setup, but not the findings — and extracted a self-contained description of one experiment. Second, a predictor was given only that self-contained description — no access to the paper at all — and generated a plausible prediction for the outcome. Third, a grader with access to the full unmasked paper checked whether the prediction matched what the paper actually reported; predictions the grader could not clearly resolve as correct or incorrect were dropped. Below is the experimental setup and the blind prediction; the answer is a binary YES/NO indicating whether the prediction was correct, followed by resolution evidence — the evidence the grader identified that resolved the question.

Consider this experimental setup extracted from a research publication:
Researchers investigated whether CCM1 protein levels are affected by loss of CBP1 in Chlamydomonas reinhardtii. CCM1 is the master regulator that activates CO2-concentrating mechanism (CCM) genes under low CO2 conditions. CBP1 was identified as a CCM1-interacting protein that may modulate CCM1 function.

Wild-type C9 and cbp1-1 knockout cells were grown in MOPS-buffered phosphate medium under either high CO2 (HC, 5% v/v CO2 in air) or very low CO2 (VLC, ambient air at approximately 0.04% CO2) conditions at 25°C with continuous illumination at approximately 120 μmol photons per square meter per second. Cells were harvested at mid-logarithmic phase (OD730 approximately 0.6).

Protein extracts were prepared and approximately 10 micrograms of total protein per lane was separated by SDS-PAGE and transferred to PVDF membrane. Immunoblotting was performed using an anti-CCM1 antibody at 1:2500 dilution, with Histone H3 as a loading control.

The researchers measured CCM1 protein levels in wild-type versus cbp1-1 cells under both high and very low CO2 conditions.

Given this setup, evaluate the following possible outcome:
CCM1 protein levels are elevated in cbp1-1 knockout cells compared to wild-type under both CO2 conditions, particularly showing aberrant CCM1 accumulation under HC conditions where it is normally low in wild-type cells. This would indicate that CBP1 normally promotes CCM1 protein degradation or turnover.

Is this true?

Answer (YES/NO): NO